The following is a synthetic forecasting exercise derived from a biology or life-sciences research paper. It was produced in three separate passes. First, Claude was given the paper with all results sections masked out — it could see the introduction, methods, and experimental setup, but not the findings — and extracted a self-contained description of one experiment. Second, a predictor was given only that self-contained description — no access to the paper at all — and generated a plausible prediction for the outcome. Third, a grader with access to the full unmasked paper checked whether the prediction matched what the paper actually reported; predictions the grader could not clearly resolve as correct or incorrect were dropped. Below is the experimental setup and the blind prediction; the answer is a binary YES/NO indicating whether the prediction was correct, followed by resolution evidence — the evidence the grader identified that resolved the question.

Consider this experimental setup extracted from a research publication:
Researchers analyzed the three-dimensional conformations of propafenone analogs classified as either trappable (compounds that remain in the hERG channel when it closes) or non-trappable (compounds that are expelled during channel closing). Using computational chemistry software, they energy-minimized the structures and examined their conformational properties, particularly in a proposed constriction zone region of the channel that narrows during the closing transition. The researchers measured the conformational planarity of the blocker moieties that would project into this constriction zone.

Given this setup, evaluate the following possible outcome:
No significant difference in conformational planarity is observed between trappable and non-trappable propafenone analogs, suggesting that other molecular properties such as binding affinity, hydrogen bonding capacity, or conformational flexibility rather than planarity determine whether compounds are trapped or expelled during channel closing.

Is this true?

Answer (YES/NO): NO